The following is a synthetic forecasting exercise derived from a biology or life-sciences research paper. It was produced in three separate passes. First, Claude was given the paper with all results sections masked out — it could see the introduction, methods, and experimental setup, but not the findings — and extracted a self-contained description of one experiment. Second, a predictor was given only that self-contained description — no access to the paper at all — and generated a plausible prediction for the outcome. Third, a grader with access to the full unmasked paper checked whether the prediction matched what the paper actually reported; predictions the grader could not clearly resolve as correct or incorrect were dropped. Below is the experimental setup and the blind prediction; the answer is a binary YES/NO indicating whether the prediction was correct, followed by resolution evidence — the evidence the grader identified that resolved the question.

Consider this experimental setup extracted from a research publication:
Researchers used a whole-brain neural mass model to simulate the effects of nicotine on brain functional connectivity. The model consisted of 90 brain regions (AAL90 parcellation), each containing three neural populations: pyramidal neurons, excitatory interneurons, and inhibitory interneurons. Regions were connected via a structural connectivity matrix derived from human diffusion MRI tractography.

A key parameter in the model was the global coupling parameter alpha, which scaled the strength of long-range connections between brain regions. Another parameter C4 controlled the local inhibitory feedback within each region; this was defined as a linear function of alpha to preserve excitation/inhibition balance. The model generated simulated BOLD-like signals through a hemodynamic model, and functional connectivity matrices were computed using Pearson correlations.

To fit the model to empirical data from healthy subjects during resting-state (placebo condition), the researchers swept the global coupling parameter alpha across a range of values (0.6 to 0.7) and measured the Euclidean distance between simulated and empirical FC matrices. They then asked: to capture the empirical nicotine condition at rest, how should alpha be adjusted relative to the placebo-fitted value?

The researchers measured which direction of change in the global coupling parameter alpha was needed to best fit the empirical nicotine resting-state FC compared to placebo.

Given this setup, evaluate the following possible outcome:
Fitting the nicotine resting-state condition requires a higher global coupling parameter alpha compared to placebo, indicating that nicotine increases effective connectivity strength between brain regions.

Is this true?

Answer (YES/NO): NO